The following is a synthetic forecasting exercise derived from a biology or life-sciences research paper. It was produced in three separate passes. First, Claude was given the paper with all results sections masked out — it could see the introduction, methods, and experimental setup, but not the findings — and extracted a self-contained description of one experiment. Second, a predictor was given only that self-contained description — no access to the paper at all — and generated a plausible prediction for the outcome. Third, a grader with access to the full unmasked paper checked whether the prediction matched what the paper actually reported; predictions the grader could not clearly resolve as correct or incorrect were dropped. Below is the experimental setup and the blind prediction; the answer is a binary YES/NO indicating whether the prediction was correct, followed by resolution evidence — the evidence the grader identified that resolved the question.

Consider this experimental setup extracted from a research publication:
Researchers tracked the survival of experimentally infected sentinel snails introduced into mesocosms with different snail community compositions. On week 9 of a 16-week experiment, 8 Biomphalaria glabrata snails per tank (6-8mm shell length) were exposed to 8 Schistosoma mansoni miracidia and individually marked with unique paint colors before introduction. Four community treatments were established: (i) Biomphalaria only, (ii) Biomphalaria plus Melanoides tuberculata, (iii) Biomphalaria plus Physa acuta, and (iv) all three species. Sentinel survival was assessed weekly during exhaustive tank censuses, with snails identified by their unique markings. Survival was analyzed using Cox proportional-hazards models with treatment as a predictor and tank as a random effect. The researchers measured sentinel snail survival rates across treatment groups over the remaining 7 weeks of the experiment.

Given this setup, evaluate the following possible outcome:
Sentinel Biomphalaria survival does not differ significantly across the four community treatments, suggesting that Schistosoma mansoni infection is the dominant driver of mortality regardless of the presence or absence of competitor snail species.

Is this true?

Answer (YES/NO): NO